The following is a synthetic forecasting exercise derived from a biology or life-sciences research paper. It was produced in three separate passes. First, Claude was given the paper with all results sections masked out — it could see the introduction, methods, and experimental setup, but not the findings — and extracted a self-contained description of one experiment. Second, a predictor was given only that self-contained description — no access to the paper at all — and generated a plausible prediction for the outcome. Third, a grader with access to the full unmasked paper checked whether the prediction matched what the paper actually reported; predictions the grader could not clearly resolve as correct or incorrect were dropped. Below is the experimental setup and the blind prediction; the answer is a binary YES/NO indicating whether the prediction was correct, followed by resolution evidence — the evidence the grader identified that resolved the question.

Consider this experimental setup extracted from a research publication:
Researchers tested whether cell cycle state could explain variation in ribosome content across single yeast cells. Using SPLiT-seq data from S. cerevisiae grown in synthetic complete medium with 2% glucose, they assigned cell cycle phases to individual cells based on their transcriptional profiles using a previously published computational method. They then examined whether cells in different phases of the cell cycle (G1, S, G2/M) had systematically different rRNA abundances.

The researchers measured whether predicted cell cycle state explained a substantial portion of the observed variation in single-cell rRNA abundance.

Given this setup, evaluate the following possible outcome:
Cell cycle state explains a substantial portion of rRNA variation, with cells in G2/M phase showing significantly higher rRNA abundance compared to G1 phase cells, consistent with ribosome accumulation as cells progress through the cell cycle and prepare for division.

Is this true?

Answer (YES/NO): NO